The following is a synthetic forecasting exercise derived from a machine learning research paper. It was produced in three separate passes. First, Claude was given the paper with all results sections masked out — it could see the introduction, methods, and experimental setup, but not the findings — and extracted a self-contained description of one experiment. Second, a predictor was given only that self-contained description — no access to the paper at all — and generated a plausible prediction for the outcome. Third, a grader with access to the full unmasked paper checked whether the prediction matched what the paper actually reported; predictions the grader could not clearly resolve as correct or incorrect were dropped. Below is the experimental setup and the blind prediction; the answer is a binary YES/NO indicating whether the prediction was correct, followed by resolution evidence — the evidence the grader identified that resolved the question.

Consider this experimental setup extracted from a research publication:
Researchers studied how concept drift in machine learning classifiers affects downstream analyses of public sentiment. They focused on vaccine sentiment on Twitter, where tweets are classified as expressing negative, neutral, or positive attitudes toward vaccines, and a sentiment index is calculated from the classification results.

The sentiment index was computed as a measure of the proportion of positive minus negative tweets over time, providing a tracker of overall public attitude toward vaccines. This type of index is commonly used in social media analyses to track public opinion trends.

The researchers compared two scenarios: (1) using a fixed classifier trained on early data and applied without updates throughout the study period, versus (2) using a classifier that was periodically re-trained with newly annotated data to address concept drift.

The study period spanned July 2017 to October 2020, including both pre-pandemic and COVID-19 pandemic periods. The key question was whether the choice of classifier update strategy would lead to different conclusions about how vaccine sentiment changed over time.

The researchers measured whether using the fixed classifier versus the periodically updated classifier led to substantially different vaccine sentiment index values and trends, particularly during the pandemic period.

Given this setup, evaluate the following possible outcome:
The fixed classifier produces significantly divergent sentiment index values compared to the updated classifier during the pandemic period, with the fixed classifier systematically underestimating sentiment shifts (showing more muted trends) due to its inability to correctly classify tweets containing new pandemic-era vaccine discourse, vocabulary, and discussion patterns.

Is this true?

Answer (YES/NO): YES